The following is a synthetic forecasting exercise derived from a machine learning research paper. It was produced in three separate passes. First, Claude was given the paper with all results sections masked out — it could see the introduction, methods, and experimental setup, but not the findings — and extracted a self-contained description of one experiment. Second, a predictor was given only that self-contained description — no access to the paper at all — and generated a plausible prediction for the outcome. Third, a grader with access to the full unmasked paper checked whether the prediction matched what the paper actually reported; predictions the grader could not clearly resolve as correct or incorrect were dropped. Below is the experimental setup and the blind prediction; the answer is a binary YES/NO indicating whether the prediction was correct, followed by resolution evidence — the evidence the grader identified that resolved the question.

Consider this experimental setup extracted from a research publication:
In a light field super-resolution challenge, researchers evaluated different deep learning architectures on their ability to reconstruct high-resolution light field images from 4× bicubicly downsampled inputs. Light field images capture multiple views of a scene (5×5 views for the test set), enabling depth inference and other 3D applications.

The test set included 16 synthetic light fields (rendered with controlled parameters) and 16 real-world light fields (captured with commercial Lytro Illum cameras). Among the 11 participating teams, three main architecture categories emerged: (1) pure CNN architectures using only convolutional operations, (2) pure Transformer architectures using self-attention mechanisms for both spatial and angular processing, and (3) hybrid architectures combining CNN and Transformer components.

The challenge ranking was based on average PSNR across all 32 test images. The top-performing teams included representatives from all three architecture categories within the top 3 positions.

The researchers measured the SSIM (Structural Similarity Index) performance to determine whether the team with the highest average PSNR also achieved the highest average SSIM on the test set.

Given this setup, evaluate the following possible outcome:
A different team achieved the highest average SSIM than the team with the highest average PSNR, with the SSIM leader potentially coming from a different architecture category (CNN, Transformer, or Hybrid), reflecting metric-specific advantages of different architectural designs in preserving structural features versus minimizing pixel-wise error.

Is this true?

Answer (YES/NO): YES